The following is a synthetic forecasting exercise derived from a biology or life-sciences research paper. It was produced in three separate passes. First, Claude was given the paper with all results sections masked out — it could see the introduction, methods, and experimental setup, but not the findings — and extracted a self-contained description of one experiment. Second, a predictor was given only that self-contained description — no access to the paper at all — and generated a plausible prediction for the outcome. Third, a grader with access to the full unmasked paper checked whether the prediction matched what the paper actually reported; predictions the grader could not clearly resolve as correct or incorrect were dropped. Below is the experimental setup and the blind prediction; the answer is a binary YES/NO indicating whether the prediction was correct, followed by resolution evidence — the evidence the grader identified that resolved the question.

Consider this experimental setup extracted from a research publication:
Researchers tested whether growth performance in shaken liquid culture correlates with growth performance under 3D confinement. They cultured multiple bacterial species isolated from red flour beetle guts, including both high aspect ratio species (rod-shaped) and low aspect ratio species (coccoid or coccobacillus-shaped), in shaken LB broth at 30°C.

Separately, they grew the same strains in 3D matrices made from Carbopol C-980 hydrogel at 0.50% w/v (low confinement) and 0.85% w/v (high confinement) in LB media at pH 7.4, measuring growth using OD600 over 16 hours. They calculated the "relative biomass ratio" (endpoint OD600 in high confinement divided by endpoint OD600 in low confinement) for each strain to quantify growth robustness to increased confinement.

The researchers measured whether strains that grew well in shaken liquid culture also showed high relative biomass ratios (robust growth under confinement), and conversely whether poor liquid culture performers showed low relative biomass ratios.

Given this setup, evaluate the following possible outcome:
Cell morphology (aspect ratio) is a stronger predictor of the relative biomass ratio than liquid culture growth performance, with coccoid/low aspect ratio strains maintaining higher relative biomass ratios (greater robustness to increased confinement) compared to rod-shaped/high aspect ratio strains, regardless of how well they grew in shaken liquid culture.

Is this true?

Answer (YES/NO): NO